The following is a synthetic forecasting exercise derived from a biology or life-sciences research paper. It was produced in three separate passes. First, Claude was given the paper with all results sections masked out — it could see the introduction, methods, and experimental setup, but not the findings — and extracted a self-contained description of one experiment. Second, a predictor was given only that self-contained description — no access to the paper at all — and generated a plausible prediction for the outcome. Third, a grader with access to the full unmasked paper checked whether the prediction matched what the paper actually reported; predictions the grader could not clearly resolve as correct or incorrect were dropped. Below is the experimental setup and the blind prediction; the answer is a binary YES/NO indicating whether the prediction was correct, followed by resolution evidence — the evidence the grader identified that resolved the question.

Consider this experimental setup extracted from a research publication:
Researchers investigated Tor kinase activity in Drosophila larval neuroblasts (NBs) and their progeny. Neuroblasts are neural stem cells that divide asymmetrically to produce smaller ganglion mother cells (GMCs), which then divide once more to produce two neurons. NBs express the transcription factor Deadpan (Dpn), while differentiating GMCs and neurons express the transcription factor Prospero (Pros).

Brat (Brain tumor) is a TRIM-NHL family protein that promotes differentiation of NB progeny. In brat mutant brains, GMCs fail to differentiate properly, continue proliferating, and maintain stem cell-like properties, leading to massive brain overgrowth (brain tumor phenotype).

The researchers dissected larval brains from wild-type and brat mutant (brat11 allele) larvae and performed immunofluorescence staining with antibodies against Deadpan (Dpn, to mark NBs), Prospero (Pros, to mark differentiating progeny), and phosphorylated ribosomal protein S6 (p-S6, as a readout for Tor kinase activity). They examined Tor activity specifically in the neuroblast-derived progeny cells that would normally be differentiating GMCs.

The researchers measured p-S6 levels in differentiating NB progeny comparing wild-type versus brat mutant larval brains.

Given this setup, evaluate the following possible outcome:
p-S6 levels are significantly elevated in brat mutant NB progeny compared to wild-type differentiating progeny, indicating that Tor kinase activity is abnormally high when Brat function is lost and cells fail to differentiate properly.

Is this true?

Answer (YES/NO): NO